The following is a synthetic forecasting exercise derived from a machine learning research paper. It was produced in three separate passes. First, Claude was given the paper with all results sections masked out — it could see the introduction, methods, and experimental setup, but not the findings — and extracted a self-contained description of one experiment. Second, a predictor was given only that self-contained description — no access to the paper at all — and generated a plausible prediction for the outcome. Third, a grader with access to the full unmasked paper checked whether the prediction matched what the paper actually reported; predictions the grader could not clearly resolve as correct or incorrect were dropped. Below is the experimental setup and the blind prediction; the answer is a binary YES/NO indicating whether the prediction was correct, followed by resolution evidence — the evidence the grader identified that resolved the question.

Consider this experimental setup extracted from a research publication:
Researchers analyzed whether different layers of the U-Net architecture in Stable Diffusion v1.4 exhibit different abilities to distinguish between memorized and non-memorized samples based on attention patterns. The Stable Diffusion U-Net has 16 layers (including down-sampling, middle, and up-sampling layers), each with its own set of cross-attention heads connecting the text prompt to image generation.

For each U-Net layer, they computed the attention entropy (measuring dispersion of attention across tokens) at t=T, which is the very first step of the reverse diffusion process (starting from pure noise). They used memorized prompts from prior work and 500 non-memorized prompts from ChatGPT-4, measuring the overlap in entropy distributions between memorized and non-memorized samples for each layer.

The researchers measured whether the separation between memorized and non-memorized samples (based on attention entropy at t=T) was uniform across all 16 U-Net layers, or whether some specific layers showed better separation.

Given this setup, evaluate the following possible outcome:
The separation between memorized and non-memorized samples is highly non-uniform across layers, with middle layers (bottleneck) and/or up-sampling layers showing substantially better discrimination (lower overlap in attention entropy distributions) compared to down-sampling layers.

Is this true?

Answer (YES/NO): NO